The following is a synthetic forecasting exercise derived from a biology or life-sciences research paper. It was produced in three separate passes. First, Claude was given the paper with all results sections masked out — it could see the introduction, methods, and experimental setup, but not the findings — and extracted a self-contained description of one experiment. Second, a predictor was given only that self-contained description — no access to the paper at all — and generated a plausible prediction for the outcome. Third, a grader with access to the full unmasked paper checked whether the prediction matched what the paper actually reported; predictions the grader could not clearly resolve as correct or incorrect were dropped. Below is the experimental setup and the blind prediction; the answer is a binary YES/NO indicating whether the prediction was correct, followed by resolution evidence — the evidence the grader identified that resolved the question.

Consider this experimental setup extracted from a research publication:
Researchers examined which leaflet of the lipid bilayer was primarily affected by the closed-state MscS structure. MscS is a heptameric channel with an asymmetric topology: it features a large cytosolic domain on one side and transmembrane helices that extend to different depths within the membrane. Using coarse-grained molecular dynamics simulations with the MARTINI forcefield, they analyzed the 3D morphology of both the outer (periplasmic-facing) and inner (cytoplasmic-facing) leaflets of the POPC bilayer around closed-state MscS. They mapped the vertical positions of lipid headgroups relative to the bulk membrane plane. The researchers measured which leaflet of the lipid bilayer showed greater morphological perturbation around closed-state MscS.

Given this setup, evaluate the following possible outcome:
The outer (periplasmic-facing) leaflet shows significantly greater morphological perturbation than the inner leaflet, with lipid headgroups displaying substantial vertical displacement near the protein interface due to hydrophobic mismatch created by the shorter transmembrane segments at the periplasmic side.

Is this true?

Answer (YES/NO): NO